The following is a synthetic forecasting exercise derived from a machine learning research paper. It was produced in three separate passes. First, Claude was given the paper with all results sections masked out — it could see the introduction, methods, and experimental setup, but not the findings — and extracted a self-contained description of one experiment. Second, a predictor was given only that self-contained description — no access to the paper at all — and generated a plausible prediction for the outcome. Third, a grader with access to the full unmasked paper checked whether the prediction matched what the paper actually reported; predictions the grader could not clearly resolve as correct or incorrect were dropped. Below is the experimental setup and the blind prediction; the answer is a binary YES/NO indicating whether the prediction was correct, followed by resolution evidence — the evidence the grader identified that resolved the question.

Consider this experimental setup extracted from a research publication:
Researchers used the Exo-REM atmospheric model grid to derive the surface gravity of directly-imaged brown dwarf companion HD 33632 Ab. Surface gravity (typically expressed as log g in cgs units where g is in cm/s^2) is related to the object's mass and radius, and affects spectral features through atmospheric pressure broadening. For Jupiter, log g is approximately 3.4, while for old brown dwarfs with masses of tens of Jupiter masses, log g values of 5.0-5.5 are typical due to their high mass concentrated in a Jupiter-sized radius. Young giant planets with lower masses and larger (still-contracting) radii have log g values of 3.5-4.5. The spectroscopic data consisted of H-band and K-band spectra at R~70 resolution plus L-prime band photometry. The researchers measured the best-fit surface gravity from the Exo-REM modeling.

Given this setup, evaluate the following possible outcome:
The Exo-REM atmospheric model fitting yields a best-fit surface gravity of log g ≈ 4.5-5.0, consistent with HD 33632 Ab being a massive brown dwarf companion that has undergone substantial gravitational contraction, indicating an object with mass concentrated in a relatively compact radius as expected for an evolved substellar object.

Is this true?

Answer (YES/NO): YES